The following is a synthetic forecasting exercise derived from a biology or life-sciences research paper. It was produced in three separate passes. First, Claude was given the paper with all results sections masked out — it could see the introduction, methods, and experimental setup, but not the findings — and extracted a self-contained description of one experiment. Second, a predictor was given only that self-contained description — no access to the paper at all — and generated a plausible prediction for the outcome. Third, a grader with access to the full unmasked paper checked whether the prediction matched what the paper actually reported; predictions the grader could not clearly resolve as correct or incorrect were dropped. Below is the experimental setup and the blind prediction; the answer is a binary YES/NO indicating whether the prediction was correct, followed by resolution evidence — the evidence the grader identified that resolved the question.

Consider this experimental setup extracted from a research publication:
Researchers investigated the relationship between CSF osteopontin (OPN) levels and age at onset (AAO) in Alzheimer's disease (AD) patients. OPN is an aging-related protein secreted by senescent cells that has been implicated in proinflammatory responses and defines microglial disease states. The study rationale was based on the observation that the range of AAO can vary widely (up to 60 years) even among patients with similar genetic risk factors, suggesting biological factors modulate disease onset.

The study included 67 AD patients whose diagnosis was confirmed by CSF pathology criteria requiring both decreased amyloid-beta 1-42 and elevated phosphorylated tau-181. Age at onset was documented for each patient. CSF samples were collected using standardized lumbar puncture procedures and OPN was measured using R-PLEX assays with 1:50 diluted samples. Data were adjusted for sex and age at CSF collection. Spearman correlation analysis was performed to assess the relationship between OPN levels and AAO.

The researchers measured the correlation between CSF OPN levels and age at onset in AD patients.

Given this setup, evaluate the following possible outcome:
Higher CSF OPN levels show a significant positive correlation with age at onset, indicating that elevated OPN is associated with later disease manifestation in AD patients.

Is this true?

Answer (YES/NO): NO